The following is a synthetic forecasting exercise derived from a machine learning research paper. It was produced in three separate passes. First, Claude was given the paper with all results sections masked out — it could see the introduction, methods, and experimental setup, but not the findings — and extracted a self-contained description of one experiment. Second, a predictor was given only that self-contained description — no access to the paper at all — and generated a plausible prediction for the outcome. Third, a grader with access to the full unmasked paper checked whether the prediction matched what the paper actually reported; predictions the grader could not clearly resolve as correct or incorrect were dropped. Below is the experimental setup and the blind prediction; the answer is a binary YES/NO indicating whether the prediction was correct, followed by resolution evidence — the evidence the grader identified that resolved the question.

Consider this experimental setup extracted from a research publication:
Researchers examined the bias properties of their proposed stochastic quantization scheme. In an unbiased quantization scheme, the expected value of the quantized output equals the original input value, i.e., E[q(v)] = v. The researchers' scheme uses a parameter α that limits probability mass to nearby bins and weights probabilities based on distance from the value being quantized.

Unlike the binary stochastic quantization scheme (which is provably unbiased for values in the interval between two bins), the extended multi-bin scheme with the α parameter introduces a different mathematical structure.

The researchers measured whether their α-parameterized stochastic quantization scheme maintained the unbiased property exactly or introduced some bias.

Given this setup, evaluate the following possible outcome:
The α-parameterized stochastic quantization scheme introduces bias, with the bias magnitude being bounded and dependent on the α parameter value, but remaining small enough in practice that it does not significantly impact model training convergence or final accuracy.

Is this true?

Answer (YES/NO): NO